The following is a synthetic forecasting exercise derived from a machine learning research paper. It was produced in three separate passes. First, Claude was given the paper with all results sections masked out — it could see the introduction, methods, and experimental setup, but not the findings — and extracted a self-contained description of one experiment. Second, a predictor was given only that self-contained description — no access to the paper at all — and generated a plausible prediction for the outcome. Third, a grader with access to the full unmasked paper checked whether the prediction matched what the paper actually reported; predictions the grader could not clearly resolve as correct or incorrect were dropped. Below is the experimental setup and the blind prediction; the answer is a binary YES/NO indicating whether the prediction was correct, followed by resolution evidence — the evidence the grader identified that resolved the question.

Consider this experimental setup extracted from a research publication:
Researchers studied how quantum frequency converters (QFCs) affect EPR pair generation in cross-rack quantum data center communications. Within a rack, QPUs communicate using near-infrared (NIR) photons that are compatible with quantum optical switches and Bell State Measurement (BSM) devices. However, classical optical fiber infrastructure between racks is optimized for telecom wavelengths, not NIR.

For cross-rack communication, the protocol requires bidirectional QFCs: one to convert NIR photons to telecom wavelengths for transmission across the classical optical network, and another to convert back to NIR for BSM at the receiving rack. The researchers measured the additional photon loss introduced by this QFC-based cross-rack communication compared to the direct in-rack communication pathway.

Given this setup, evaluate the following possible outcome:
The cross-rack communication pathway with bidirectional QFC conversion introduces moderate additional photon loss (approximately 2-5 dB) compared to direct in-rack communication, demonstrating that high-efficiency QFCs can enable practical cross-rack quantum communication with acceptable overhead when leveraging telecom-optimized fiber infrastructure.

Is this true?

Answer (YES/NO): NO